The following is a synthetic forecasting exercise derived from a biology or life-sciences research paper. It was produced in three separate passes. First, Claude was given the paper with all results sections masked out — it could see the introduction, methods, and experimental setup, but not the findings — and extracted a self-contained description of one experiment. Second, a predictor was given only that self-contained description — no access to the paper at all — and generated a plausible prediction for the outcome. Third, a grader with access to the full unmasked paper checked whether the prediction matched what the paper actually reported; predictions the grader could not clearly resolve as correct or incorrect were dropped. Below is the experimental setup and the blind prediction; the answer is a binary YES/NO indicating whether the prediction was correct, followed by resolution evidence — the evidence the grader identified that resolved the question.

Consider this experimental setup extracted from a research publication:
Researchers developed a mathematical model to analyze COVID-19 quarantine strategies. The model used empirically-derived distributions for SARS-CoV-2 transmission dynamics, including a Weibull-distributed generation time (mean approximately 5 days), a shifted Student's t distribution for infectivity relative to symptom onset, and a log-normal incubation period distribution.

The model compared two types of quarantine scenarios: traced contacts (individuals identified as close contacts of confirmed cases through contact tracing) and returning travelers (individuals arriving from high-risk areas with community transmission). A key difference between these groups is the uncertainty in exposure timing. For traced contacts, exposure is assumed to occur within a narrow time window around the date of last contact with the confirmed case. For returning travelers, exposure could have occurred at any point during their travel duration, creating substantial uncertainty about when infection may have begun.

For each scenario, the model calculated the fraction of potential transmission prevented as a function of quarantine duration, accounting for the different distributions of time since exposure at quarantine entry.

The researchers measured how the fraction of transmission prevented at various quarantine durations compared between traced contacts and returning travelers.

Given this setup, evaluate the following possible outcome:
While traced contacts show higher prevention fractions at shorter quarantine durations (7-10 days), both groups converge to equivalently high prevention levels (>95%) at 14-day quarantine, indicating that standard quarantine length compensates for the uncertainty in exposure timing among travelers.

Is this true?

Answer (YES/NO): NO